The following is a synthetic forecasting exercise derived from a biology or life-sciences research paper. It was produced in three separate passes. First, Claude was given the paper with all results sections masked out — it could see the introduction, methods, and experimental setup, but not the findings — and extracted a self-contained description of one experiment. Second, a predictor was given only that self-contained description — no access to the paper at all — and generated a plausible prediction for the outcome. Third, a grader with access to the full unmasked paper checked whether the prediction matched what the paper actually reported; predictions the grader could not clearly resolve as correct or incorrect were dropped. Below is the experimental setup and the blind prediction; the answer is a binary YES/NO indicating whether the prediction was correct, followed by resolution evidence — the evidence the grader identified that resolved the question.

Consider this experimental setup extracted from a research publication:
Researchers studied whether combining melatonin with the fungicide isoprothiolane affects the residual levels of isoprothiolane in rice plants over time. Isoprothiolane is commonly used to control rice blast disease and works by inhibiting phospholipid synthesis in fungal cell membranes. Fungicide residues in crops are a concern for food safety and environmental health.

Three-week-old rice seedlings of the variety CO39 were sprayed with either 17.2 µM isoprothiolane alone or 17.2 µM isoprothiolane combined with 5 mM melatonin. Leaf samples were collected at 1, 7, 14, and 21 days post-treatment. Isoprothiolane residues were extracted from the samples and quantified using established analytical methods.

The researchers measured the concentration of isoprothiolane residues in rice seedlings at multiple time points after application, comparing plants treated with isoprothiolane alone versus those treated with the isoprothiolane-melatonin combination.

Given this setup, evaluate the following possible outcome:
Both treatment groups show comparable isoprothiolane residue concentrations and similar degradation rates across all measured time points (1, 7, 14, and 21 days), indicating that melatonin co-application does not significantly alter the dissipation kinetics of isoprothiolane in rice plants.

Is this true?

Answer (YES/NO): NO